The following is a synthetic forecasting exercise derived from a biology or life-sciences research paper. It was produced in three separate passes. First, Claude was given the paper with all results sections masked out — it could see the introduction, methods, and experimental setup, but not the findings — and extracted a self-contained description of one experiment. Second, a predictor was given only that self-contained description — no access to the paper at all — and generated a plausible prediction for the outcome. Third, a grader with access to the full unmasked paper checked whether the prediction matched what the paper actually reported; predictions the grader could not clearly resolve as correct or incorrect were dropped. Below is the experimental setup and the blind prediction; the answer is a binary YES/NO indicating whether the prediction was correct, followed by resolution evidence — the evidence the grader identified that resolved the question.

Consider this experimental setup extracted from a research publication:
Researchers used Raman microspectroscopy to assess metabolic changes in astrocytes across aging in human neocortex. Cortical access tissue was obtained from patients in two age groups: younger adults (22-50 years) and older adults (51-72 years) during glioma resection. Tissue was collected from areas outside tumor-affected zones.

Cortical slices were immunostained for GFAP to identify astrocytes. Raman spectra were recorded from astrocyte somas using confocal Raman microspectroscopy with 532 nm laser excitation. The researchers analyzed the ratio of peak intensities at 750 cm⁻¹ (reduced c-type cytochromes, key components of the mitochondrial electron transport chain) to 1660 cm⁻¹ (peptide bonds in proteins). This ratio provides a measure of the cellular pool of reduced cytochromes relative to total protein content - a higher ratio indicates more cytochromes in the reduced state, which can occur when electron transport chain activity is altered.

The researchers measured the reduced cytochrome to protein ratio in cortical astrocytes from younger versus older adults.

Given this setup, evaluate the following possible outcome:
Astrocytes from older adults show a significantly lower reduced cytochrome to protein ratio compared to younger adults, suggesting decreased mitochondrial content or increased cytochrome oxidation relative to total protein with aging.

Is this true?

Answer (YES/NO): YES